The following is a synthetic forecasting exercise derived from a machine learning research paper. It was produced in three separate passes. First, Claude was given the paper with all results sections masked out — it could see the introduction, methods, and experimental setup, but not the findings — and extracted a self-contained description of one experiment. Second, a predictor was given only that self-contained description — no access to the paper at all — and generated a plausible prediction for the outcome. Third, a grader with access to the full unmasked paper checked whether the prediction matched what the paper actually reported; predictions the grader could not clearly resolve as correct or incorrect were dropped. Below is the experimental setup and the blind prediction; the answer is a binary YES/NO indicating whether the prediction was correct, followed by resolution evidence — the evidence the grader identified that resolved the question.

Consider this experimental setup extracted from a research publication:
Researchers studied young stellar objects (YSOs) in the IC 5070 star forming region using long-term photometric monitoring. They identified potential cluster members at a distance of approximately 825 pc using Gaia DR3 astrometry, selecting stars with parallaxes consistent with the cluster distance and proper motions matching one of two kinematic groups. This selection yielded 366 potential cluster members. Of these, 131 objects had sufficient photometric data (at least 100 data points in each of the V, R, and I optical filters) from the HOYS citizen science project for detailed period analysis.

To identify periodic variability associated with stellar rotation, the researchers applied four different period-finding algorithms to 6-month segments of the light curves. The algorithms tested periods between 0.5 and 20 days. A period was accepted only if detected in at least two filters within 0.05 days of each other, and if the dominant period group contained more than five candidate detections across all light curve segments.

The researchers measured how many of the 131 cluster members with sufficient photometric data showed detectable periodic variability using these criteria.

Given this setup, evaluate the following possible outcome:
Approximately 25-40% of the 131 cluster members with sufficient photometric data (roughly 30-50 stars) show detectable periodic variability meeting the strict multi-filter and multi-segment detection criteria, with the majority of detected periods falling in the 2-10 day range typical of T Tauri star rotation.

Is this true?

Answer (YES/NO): NO